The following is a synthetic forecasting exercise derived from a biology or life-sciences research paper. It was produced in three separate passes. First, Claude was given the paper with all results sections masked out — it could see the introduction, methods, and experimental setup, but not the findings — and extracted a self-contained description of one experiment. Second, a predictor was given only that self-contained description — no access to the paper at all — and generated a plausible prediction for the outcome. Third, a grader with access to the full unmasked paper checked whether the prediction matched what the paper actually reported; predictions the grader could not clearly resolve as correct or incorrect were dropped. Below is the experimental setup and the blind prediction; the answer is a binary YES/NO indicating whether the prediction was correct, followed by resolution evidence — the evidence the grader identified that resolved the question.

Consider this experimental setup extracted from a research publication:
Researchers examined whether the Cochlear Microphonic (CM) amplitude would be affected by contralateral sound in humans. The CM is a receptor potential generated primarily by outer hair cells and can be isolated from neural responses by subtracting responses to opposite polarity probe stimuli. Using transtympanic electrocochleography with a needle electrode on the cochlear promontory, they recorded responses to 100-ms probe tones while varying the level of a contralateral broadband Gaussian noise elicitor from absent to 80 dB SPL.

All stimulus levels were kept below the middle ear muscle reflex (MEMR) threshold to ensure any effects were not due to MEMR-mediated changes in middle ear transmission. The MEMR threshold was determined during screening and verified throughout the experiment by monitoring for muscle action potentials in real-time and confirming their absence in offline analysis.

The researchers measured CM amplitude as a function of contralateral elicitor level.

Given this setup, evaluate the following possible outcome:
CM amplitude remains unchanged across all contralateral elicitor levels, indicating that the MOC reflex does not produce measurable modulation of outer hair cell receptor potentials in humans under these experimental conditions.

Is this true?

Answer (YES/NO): NO